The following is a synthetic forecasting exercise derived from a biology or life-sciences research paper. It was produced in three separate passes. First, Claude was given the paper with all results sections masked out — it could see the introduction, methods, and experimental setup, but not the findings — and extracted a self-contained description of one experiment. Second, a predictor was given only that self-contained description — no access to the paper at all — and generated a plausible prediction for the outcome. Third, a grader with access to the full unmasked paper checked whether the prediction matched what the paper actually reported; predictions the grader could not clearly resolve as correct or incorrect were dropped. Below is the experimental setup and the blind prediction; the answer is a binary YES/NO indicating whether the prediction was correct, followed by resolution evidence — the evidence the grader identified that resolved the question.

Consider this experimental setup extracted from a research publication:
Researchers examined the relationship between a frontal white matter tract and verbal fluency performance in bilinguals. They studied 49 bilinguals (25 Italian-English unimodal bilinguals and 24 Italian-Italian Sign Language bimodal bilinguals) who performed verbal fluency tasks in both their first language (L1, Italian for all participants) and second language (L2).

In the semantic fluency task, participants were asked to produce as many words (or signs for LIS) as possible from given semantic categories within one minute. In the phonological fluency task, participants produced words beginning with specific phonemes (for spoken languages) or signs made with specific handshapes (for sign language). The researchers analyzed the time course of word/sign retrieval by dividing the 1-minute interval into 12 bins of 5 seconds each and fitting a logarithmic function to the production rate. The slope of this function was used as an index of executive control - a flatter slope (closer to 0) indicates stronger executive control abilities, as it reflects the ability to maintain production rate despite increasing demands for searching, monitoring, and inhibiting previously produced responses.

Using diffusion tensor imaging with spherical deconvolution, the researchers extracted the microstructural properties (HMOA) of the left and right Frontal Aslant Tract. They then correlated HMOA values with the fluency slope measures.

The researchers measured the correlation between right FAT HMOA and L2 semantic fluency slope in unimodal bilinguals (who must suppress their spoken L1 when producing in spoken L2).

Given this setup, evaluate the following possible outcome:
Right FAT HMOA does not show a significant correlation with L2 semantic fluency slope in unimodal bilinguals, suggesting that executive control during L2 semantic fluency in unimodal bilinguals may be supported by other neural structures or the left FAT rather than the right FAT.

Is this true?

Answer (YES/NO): YES